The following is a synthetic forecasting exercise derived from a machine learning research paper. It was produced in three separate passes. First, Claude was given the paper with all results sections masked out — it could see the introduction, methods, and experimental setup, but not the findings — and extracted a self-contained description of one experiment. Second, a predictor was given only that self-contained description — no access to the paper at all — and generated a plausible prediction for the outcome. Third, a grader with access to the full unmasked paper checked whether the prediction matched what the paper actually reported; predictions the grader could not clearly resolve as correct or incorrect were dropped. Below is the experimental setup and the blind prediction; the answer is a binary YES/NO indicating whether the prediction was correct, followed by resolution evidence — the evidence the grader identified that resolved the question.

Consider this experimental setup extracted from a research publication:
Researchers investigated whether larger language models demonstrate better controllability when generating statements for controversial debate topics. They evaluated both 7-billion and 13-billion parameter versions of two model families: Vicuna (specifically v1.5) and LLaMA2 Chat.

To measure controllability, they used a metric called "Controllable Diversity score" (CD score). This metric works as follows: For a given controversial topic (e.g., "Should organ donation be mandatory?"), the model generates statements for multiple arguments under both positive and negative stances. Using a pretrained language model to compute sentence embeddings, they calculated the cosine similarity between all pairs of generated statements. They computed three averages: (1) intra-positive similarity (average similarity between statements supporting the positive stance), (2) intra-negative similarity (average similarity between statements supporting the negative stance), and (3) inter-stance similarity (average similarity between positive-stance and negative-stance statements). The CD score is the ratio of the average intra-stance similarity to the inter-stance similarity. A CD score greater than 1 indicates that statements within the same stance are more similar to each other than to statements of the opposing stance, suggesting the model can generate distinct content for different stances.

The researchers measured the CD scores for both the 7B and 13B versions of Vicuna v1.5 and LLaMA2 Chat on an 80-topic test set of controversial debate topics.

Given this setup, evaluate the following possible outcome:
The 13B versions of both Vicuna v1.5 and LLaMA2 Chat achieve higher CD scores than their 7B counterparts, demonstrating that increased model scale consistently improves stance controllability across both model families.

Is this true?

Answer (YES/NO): NO